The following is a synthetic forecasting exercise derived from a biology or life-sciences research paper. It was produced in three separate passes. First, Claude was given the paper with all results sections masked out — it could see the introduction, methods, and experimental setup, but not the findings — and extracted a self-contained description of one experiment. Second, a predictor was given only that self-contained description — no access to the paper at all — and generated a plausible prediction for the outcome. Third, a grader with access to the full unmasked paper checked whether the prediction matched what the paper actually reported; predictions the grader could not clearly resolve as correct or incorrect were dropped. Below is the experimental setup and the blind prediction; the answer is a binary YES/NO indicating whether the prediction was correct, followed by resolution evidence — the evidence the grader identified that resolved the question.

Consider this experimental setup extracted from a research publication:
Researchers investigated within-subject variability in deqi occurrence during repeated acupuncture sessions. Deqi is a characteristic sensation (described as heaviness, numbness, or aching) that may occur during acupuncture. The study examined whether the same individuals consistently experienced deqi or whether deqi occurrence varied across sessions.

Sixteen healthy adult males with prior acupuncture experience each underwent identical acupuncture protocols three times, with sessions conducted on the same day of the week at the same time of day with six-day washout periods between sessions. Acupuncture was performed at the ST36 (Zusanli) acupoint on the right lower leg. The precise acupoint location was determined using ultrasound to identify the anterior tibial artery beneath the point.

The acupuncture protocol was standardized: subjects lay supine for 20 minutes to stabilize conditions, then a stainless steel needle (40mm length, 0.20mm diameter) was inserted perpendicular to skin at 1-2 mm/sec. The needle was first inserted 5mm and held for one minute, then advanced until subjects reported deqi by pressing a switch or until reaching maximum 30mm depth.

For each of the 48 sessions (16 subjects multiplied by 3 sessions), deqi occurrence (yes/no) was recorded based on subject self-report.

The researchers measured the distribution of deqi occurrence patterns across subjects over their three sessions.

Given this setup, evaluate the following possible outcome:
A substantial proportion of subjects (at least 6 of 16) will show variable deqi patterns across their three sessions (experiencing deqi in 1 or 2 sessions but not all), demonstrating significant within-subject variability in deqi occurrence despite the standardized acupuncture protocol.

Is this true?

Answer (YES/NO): YES